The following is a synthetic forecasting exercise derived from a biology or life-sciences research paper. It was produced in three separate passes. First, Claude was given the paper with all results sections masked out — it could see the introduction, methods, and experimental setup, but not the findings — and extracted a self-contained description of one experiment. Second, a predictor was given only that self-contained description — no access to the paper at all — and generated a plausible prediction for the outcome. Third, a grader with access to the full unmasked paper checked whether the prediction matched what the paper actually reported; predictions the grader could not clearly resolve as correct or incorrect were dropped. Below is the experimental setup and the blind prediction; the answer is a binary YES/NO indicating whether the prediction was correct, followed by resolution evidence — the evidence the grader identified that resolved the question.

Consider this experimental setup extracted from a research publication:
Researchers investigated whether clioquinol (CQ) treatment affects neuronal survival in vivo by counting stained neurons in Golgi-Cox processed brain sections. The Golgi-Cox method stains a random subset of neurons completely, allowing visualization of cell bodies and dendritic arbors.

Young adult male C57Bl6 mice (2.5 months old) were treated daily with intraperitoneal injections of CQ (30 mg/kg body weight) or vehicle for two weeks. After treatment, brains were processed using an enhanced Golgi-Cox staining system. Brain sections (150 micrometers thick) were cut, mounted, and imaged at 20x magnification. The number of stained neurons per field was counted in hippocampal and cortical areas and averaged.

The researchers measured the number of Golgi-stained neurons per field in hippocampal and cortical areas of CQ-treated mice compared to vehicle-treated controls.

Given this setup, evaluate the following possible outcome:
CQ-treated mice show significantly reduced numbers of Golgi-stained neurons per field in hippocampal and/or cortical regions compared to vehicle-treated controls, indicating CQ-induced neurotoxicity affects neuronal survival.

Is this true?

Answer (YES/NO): NO